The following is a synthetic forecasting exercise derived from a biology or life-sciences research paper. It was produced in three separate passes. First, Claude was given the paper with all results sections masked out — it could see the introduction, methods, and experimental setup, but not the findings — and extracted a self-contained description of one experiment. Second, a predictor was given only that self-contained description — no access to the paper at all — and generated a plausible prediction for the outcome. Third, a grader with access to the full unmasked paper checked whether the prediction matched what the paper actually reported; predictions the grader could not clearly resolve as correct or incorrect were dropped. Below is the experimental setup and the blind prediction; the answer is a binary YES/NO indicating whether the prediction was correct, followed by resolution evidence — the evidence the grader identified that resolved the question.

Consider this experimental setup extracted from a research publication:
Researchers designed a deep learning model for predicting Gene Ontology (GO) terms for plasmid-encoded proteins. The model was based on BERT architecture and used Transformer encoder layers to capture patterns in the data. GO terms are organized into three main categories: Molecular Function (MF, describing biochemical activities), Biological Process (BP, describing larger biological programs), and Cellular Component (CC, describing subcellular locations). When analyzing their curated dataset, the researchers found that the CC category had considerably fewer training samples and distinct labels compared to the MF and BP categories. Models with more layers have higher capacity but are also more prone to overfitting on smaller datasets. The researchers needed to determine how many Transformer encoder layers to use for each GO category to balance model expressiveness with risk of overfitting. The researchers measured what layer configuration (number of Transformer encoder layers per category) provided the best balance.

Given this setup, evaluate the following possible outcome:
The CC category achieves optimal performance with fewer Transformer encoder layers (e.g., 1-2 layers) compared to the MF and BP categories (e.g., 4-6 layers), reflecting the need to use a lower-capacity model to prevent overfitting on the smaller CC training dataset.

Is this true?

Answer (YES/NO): YES